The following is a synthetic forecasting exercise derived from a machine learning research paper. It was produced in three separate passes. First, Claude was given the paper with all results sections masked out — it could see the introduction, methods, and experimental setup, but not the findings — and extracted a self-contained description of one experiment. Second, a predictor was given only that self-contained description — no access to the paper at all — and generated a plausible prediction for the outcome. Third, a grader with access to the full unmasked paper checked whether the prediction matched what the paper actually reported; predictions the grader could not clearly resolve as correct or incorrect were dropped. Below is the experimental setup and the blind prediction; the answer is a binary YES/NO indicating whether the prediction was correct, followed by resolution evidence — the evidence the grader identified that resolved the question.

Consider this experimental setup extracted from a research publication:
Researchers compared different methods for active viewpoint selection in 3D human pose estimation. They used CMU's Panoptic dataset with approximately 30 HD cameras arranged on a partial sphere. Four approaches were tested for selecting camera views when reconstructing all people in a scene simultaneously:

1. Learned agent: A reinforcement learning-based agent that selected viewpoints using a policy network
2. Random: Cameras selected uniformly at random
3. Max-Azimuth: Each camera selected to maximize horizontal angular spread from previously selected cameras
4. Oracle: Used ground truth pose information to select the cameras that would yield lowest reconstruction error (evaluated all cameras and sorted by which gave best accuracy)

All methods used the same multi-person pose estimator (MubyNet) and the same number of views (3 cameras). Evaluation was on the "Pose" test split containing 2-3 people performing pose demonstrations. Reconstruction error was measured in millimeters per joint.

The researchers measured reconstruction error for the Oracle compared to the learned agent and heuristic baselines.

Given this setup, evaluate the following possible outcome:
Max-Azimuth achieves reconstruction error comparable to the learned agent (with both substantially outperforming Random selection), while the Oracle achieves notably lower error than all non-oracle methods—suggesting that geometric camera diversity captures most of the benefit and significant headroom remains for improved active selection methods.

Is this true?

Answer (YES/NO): NO